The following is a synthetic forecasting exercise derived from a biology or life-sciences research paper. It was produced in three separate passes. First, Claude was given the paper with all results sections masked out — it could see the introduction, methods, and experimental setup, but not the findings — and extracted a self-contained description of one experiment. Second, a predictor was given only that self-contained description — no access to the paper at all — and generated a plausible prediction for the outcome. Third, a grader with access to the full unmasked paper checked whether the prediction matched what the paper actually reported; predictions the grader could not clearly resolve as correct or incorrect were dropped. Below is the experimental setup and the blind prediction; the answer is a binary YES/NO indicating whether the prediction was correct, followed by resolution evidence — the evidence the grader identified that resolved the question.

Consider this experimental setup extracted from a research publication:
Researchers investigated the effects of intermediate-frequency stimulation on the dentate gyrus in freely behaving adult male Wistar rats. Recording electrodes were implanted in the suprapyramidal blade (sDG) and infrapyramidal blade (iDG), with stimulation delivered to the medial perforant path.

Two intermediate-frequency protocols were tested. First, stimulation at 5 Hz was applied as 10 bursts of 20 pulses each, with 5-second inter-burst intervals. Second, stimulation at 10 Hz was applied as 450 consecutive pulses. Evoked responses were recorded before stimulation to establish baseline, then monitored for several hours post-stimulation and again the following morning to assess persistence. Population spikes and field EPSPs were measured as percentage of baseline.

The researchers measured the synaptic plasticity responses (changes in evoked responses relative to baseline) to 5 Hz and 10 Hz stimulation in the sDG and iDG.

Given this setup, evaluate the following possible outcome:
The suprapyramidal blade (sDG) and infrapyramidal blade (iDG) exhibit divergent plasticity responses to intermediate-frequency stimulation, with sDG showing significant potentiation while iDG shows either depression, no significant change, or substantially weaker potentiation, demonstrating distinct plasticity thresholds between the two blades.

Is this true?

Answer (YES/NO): NO